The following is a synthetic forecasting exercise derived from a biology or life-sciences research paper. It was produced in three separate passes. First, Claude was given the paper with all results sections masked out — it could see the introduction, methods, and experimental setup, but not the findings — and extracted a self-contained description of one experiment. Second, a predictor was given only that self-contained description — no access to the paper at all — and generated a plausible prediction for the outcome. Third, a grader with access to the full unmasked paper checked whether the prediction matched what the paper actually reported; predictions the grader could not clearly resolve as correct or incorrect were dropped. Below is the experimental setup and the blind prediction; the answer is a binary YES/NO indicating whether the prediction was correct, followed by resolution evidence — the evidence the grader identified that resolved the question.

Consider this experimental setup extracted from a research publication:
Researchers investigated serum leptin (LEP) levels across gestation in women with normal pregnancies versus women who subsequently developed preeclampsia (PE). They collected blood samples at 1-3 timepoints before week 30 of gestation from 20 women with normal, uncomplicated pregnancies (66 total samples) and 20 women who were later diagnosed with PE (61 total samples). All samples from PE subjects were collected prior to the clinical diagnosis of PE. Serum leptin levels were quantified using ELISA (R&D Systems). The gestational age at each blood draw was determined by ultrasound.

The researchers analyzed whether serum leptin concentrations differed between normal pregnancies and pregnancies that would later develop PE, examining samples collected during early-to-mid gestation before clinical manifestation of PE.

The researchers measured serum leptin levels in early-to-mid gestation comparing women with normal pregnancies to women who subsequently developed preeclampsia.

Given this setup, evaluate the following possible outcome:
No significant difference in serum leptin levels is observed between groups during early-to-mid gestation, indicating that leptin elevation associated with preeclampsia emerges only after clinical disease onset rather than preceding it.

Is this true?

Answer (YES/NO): NO